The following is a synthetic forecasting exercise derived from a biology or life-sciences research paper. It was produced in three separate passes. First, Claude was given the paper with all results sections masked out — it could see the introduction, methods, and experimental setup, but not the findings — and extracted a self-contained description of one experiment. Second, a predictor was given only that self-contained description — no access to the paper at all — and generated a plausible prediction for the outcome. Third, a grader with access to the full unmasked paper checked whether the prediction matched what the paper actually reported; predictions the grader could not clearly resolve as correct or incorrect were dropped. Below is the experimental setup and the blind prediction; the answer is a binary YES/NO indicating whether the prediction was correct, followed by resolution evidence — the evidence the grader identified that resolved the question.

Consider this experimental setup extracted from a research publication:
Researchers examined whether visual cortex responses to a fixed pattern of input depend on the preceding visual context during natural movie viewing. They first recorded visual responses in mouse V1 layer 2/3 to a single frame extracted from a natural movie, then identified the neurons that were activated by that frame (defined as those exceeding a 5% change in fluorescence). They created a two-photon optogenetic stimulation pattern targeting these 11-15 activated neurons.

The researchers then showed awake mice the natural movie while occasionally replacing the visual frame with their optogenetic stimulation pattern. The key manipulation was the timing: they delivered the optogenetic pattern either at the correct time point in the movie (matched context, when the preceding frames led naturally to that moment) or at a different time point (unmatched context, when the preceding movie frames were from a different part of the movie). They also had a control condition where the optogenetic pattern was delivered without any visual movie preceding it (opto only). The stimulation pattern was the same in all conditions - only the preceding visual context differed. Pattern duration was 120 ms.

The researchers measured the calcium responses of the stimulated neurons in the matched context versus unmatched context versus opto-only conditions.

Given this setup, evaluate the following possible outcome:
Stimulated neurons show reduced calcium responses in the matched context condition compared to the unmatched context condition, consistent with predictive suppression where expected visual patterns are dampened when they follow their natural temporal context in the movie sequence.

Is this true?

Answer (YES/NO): NO